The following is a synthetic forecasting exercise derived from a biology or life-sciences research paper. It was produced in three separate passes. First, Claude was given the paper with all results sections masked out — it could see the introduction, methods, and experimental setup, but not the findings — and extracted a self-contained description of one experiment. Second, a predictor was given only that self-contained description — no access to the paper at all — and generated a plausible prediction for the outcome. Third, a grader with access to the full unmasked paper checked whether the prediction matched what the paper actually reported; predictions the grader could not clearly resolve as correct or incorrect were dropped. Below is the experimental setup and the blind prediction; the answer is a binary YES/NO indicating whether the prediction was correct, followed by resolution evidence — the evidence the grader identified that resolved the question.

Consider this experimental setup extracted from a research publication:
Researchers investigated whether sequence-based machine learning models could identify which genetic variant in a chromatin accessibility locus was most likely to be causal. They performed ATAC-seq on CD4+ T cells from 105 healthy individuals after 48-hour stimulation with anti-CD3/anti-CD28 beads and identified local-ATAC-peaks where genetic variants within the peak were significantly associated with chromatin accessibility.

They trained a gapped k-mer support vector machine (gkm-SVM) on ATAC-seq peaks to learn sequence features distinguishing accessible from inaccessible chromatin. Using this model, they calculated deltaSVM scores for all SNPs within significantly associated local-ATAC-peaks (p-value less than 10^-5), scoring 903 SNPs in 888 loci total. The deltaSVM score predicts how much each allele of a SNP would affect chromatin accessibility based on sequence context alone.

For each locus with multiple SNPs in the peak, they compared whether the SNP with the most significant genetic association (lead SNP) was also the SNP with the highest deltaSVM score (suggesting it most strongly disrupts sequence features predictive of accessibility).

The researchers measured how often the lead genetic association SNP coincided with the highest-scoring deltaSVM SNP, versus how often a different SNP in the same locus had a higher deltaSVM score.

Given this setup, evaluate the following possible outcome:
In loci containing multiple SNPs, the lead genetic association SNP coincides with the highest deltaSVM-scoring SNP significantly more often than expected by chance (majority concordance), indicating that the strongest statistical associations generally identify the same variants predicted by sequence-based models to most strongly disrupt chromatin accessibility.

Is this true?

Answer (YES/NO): YES